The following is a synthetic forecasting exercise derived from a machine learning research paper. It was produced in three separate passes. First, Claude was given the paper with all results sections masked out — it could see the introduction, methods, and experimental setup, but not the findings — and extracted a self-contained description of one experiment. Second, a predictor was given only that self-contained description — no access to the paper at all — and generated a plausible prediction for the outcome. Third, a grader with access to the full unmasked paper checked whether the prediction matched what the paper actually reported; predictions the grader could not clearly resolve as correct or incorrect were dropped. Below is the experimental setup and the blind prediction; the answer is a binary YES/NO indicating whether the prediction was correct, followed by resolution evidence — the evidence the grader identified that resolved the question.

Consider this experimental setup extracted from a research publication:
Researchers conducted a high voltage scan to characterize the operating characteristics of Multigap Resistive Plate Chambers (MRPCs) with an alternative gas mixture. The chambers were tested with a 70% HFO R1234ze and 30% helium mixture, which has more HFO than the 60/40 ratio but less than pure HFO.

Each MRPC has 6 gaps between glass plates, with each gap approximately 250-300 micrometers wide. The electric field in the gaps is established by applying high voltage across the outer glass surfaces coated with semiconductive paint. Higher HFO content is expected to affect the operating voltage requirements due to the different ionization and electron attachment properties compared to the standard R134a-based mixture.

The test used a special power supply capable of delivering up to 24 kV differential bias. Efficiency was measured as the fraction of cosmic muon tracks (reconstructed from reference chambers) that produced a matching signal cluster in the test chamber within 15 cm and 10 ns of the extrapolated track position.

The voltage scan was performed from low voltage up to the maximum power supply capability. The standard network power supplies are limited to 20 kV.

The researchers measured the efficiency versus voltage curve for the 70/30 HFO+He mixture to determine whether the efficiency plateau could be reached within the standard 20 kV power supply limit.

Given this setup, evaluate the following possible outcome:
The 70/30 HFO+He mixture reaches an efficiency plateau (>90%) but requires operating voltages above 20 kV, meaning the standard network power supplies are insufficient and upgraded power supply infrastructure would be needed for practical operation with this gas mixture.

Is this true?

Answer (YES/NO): YES